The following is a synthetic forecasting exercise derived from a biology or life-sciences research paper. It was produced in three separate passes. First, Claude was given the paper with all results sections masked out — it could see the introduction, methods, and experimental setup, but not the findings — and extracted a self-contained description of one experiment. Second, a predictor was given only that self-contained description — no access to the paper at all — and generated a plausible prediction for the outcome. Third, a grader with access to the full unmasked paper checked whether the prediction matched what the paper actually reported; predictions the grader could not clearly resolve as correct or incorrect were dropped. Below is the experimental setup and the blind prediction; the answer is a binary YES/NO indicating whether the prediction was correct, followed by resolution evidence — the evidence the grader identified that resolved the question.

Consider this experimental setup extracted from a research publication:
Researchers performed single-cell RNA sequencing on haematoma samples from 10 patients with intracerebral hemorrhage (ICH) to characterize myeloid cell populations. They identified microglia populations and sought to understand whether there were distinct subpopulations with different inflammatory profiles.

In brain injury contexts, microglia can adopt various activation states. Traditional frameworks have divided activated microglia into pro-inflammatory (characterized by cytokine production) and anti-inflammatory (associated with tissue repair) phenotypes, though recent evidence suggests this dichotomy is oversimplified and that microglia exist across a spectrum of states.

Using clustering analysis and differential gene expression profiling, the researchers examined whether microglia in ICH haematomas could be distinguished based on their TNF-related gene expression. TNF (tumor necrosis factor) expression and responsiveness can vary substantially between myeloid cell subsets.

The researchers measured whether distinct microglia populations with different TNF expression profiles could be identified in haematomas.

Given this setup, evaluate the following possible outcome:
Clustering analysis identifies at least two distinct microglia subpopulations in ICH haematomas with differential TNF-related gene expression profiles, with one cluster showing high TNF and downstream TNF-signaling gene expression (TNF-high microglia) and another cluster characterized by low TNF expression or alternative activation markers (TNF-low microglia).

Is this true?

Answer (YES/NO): YES